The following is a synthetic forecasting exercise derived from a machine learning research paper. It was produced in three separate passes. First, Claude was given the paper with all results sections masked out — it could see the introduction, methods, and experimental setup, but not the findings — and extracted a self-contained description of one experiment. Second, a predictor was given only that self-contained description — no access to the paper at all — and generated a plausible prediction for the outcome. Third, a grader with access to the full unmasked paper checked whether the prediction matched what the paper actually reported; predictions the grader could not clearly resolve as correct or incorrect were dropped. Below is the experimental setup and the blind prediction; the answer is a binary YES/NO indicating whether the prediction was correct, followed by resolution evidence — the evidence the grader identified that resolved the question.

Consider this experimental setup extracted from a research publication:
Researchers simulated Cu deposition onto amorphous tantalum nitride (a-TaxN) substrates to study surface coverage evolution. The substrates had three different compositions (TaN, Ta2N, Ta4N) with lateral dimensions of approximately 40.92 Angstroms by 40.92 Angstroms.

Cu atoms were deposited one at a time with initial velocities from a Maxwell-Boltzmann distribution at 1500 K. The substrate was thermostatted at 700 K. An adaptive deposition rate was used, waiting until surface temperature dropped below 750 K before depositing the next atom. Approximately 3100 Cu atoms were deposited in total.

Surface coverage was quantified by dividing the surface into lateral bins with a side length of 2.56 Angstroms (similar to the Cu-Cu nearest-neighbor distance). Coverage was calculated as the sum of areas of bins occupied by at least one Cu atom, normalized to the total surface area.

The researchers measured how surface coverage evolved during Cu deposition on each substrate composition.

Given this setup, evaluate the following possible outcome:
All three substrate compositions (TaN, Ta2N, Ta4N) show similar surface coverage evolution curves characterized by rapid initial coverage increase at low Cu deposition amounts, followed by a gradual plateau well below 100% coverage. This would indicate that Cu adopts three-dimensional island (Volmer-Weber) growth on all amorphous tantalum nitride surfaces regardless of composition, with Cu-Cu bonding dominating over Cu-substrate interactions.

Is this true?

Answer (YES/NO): NO